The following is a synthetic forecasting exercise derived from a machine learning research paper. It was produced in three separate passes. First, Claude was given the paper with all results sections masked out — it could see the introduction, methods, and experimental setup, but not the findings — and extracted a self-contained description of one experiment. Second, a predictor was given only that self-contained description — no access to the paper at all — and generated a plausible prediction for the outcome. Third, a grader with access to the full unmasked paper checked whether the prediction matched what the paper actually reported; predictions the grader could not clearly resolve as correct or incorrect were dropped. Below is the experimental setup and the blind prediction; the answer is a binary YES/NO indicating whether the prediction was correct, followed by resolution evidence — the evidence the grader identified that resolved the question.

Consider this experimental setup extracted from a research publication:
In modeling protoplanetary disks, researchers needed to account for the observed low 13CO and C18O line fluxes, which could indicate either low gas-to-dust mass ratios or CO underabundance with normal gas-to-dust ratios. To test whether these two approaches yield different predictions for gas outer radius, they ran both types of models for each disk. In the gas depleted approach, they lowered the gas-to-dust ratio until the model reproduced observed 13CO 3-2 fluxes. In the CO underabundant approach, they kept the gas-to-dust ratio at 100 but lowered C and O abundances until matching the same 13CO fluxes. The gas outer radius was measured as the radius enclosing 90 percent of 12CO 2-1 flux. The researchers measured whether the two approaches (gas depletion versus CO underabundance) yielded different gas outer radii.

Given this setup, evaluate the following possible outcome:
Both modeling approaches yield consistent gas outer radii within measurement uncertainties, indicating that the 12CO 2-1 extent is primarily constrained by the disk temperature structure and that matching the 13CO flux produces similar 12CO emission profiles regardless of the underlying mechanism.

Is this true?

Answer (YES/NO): YES